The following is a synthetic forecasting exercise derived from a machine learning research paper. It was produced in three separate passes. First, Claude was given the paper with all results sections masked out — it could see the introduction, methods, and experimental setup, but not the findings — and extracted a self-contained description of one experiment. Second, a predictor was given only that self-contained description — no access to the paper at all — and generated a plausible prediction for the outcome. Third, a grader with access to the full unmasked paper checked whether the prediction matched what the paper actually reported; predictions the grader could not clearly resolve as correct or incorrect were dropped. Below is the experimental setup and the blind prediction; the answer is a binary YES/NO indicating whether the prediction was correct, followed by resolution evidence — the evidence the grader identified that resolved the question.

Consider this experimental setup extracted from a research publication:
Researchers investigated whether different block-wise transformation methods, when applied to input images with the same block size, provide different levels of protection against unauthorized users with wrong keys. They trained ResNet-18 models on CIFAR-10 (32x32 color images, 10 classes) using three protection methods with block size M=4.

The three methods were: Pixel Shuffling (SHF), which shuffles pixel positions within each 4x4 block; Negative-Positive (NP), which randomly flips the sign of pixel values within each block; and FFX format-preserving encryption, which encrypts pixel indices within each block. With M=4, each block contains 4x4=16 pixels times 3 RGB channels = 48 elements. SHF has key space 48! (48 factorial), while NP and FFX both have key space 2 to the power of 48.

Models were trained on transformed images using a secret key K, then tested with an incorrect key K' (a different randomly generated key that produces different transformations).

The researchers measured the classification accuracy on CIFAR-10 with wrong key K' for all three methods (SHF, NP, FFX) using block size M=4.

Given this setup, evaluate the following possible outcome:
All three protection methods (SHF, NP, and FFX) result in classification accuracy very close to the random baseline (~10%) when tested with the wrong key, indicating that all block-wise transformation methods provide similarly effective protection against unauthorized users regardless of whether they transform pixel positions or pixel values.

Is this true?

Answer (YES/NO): NO